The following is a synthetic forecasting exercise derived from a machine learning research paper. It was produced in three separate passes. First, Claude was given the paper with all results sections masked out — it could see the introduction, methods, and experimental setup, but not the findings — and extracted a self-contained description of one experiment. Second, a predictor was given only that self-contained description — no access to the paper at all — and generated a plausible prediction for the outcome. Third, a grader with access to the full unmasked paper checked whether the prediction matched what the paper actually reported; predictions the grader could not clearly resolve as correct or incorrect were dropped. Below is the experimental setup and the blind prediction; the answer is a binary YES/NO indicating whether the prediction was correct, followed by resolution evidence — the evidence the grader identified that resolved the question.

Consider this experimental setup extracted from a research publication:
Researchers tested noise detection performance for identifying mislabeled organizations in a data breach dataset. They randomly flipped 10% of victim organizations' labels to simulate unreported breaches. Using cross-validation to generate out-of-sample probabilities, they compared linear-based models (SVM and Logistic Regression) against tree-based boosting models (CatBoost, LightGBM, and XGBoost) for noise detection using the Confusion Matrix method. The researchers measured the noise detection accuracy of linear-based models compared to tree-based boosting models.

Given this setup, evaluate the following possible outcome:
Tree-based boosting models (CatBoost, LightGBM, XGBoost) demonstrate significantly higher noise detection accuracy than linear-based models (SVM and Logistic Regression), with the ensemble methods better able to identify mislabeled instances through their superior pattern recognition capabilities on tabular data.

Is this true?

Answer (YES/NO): YES